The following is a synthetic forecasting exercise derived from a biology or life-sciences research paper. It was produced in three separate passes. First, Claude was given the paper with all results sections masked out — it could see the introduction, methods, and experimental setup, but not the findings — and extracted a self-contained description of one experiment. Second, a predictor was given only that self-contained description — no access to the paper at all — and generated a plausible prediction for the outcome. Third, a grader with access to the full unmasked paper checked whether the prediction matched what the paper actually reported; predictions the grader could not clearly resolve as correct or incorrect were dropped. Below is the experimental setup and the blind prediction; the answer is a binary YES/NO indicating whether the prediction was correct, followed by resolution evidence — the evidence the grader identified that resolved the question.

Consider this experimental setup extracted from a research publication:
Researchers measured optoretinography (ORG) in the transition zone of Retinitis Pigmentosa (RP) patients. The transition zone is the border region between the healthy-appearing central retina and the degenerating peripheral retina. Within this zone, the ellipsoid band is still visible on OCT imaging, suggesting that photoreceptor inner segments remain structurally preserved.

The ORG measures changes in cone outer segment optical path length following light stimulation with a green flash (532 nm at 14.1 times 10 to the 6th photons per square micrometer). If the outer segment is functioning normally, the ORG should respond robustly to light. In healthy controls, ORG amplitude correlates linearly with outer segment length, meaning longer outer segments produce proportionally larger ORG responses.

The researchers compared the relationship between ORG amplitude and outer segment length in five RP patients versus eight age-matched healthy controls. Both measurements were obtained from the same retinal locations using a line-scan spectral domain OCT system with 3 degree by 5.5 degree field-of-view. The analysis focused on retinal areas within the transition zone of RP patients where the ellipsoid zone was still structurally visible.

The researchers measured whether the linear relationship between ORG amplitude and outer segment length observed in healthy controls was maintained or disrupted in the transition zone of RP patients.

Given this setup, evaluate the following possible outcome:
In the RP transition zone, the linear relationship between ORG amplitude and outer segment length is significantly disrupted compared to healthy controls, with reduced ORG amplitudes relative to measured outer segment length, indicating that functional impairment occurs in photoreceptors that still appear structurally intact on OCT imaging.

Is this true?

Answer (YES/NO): YES